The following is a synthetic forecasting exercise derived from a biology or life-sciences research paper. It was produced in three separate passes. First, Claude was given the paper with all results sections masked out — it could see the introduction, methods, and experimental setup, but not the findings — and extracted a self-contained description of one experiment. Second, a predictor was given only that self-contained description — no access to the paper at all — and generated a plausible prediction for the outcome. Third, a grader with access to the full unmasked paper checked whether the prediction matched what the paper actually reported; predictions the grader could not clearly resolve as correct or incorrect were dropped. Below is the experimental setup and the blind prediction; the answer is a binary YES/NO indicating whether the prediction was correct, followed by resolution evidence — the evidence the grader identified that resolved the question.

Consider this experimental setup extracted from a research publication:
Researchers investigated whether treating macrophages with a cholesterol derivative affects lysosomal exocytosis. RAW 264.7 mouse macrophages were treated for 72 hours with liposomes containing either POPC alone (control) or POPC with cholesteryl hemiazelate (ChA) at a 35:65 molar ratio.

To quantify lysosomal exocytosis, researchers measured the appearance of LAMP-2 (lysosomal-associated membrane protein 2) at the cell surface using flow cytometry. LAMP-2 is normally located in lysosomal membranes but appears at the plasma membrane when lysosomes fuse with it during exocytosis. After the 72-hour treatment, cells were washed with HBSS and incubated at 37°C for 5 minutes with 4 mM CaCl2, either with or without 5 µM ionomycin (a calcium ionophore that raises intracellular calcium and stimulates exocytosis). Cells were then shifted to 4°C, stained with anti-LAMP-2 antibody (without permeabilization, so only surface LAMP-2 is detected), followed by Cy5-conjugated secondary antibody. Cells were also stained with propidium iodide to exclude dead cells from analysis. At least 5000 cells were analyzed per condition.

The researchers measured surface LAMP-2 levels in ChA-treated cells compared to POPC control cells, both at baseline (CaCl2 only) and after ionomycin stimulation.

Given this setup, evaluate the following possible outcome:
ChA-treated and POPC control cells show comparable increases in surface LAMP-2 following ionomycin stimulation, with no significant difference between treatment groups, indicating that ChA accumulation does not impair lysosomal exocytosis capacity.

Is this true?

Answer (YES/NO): NO